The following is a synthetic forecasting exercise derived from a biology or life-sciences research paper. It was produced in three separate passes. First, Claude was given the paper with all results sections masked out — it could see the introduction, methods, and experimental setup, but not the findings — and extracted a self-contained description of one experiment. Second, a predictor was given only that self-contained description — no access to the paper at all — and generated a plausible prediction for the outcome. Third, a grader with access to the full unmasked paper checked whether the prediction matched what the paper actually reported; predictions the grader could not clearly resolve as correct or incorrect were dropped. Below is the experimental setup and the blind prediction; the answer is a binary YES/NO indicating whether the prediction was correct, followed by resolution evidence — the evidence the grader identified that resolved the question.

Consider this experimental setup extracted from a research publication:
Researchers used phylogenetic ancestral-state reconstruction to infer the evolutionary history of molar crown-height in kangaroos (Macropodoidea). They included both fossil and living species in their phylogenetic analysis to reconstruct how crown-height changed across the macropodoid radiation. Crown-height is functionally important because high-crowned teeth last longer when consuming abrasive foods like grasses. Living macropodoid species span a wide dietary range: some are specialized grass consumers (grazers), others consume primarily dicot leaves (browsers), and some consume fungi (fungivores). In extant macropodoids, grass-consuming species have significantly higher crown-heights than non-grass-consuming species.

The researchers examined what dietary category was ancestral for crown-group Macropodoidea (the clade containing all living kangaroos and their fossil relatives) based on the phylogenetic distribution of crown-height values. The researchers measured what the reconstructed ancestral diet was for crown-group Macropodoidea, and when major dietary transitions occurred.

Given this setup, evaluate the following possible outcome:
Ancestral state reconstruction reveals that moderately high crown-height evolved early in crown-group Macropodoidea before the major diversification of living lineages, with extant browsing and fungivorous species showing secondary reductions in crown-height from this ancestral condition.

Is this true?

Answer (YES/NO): NO